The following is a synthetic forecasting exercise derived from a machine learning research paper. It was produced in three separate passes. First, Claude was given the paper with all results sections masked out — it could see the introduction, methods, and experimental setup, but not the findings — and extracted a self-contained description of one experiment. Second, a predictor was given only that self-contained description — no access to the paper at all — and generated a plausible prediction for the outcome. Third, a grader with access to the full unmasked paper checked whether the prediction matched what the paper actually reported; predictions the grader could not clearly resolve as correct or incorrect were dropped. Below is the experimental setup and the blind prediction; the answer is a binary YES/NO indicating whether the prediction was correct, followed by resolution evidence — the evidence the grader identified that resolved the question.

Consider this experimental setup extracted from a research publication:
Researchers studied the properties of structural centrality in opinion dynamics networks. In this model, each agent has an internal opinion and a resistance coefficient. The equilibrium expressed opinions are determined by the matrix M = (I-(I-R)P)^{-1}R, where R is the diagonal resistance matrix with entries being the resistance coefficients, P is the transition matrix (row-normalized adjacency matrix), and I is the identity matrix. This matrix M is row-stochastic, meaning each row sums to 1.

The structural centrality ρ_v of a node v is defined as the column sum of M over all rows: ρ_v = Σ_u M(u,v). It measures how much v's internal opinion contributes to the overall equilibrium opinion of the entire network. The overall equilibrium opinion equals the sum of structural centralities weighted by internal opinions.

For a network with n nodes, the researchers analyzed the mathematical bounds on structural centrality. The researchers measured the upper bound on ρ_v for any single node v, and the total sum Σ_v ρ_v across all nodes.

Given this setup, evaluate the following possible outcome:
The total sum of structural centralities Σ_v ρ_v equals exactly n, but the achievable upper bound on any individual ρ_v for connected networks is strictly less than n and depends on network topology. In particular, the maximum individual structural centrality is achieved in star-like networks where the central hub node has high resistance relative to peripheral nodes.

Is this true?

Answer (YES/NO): NO